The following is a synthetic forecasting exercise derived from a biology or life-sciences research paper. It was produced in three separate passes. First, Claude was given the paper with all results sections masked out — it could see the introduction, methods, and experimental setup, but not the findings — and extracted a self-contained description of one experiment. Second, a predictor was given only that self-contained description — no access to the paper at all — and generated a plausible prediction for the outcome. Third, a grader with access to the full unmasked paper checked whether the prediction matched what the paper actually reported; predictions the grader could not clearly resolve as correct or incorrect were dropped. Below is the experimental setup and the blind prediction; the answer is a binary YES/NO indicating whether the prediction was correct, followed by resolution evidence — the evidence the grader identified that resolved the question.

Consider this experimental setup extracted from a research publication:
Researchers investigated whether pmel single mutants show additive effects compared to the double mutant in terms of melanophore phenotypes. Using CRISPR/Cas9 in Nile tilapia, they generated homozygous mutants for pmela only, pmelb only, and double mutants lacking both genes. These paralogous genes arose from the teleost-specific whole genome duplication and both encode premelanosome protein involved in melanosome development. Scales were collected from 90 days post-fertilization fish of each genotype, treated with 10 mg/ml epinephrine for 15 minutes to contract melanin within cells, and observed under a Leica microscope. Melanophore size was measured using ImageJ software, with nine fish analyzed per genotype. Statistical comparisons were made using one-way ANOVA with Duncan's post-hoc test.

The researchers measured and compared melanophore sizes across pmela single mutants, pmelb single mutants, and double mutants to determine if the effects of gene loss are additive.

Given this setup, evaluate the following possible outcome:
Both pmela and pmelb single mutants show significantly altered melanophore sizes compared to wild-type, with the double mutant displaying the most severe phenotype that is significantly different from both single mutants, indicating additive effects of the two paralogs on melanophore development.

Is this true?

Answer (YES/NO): NO